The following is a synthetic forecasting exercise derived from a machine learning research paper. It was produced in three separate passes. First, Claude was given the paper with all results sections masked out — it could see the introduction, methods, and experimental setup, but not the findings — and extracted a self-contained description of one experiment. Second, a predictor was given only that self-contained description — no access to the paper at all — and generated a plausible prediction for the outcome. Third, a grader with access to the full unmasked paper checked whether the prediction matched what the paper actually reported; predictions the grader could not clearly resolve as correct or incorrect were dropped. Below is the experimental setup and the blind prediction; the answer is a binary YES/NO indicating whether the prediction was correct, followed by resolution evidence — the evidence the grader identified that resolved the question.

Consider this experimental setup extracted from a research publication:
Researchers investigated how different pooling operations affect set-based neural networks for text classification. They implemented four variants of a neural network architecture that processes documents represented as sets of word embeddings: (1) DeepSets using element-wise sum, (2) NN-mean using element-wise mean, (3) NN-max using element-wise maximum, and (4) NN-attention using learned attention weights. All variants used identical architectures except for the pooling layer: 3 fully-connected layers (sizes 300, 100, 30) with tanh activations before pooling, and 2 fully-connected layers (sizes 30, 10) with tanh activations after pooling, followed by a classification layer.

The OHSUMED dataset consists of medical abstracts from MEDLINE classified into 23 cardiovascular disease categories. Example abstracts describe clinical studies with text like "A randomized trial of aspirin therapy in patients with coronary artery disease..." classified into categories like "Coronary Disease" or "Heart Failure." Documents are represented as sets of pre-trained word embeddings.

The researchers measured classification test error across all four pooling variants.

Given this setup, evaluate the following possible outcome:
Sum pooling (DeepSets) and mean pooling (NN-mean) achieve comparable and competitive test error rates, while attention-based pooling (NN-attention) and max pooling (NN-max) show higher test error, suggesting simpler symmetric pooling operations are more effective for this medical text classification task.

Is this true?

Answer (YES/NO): NO